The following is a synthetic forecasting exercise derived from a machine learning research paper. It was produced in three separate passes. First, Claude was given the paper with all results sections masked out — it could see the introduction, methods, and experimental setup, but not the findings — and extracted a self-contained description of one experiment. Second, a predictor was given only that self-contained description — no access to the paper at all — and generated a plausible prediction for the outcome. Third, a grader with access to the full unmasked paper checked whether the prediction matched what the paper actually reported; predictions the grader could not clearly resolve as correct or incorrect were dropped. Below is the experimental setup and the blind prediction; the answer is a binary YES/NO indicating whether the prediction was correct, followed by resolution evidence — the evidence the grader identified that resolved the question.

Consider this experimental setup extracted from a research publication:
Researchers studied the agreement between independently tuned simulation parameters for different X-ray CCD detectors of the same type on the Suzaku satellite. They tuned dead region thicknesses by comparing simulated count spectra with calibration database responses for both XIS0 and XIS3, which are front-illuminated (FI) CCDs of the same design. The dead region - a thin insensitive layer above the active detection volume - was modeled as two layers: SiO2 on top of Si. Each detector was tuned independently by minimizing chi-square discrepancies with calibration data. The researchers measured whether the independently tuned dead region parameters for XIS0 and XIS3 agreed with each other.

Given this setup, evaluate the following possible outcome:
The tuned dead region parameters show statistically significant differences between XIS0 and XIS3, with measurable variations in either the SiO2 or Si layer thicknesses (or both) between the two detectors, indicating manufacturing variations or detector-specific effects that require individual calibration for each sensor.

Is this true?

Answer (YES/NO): NO